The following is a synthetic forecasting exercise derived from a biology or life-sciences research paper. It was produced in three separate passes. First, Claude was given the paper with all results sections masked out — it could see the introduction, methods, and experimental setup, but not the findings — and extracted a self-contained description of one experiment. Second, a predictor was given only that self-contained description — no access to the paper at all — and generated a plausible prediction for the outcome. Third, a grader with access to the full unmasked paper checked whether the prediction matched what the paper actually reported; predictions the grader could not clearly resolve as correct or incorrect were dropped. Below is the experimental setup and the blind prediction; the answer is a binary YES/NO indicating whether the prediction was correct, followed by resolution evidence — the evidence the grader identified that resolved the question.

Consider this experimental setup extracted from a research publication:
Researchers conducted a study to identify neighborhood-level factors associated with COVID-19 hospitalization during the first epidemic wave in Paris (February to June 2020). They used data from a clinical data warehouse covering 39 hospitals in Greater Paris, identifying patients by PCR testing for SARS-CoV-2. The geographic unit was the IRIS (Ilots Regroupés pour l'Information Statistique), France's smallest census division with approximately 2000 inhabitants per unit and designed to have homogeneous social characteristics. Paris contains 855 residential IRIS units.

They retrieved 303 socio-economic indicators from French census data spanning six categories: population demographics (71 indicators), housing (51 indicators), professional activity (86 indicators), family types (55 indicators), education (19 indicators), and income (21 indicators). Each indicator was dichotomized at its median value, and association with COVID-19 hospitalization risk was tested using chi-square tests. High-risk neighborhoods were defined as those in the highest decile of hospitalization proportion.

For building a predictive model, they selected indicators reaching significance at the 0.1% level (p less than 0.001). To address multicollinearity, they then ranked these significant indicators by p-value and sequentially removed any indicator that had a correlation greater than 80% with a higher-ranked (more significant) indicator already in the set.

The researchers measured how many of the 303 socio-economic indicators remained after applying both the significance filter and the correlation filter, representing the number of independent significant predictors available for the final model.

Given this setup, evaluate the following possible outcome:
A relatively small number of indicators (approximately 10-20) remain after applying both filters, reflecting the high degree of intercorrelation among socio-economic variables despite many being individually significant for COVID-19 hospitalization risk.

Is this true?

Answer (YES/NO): NO